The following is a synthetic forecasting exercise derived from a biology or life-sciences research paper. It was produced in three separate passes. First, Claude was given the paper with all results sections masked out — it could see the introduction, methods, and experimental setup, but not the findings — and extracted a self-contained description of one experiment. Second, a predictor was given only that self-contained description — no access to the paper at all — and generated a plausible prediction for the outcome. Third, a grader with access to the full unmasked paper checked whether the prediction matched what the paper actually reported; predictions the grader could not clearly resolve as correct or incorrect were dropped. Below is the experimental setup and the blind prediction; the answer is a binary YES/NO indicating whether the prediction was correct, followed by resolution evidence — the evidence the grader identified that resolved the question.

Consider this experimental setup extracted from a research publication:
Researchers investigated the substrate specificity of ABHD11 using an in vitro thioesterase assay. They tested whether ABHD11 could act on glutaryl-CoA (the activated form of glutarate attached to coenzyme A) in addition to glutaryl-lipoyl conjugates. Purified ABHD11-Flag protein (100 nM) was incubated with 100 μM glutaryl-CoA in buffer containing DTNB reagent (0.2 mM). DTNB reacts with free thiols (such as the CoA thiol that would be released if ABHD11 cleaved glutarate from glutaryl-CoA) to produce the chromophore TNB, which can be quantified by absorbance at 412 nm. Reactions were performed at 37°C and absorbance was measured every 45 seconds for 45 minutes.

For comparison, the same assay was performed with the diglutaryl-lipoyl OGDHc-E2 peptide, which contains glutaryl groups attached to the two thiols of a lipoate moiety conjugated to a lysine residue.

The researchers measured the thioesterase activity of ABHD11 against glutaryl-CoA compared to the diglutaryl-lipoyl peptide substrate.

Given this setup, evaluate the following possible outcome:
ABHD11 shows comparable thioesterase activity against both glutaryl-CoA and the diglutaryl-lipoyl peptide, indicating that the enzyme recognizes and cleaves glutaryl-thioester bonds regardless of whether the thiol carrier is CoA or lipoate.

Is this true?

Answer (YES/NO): NO